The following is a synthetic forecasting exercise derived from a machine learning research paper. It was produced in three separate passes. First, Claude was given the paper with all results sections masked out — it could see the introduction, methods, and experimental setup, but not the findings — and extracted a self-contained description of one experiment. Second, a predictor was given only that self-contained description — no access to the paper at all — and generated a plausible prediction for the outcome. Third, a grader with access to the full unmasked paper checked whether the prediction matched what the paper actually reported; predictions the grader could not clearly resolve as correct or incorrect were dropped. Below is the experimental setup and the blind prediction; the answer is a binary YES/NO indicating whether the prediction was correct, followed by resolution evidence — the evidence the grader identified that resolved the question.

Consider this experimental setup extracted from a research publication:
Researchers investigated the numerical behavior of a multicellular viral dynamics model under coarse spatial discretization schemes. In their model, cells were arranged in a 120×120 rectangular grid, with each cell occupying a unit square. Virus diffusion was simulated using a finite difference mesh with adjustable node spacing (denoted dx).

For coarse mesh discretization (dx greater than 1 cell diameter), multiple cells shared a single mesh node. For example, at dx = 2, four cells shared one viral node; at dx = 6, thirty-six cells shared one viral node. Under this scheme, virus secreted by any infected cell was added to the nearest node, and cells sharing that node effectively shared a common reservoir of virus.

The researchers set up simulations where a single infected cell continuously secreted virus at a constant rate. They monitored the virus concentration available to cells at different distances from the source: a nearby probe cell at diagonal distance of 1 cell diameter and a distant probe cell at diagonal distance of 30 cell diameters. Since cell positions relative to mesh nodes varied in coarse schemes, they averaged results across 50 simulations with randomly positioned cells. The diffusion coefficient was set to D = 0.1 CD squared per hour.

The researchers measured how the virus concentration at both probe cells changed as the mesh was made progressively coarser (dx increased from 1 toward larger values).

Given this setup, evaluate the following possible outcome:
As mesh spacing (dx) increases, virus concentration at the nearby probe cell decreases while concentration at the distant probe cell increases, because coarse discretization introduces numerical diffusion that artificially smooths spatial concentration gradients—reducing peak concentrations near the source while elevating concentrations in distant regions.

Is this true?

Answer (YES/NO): YES